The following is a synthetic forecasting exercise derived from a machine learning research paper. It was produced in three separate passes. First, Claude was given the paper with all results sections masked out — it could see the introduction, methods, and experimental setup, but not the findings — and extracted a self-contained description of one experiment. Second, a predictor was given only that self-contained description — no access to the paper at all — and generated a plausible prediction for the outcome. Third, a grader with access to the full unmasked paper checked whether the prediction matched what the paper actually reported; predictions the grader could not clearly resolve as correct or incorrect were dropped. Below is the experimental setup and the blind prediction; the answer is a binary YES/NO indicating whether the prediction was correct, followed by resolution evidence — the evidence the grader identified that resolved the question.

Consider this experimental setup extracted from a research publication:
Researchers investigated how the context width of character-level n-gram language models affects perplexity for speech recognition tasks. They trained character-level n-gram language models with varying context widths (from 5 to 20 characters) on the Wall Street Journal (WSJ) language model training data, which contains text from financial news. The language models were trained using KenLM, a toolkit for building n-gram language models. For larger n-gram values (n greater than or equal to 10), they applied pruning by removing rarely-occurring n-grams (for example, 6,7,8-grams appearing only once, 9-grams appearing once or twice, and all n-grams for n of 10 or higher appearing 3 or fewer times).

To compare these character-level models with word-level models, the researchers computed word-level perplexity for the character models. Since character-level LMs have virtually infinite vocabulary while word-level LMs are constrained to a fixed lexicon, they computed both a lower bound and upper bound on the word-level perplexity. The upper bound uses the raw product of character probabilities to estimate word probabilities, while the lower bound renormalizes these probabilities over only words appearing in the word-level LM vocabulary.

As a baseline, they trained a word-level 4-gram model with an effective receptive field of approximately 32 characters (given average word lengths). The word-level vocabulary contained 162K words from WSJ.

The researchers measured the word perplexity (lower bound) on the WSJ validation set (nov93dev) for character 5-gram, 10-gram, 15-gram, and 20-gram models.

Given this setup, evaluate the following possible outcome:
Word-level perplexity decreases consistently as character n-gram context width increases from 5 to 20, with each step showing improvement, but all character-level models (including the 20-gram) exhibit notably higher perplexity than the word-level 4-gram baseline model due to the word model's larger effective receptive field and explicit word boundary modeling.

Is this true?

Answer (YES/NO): NO